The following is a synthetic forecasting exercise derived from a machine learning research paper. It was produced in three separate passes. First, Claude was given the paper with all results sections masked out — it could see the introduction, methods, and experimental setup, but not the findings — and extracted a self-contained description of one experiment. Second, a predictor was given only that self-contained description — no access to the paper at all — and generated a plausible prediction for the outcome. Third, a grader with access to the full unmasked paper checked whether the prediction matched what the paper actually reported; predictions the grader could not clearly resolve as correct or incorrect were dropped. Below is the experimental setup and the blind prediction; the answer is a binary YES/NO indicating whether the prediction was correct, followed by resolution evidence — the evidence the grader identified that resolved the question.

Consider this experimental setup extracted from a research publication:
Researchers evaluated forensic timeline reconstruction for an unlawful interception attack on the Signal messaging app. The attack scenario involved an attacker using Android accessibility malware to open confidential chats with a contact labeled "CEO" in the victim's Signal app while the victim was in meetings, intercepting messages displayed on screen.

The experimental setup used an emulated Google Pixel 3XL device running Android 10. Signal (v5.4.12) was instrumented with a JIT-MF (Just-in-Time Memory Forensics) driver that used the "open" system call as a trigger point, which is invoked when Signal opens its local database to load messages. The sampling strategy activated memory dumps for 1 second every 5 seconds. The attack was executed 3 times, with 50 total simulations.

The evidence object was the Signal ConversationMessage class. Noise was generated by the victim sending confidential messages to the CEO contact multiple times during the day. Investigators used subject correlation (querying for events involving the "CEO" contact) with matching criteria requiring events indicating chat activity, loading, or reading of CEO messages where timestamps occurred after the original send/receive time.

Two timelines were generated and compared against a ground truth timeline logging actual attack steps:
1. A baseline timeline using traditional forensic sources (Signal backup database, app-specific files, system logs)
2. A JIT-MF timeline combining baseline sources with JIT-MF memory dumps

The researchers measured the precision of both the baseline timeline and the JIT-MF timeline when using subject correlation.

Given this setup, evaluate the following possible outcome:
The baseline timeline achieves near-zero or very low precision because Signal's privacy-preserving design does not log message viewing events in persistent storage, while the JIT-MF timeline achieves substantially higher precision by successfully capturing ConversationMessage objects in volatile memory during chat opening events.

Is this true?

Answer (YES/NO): NO